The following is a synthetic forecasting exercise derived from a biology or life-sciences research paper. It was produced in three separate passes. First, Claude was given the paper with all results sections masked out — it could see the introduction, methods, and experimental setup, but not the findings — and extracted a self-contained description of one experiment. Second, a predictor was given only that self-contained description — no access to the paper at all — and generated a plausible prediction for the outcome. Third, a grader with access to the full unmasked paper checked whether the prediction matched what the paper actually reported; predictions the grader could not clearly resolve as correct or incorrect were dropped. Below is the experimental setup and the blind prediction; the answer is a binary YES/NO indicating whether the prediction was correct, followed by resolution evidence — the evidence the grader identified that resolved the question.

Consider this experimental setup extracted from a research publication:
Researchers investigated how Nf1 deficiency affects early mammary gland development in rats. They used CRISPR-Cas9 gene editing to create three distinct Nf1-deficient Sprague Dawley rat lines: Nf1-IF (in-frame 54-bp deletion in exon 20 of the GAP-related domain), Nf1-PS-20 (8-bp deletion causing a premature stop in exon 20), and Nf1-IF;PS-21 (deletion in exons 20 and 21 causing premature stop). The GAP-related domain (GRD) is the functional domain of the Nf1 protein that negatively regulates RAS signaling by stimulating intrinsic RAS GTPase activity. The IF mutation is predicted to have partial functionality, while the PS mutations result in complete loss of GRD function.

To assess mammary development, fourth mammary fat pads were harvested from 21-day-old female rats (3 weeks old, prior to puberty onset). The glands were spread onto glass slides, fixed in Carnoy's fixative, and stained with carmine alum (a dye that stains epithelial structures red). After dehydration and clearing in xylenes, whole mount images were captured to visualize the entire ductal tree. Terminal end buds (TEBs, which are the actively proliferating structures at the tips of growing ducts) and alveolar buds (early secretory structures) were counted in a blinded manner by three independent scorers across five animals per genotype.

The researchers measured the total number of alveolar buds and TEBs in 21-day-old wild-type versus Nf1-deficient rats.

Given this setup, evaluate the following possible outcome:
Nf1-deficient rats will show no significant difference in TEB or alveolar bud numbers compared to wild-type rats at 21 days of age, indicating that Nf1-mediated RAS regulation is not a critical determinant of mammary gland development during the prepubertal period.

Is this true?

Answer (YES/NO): NO